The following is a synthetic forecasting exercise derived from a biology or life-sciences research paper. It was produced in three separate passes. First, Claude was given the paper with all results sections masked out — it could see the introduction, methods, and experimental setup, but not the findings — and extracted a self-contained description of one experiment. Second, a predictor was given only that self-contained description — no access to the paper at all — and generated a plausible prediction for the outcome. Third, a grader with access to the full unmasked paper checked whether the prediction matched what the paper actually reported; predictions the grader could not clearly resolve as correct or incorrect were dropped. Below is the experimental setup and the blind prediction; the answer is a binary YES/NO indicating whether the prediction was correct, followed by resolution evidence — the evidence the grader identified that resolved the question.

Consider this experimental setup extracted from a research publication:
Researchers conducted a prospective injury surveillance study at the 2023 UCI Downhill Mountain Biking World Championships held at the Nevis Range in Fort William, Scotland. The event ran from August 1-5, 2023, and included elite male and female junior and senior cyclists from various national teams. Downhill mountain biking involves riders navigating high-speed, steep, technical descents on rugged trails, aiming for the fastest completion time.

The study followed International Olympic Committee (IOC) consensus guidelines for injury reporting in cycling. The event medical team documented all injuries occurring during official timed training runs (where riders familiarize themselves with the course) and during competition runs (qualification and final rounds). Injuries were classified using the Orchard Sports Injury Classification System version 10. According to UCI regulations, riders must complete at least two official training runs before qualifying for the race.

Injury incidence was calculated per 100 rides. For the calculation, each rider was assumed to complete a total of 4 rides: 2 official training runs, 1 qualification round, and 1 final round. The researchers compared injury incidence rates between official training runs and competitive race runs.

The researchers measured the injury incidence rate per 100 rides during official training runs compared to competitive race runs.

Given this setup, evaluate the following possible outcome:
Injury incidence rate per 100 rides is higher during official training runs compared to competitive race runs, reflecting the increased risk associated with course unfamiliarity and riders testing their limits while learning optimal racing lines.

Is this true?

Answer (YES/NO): YES